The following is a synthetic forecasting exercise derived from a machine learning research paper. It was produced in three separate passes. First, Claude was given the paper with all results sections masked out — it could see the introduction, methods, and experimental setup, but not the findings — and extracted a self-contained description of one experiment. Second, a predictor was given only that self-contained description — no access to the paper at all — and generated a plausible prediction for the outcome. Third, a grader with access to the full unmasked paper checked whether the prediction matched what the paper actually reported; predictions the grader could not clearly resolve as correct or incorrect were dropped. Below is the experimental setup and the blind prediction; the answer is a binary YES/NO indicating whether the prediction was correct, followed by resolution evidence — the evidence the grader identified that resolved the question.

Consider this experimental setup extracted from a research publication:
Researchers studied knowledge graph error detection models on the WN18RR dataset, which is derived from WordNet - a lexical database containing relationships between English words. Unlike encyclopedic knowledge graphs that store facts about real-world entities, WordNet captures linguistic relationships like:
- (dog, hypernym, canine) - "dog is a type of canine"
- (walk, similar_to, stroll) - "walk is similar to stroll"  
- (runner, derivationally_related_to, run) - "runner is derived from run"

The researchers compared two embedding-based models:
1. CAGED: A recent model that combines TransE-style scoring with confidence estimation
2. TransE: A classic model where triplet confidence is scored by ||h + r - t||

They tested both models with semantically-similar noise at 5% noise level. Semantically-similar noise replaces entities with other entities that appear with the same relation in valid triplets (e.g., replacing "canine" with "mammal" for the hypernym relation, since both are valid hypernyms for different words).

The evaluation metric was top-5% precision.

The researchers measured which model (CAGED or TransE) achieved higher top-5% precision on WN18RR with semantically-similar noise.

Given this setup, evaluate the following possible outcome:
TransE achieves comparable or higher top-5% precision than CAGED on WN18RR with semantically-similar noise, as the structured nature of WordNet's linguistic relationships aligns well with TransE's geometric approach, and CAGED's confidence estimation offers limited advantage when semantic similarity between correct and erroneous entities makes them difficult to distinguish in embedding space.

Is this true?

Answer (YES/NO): NO